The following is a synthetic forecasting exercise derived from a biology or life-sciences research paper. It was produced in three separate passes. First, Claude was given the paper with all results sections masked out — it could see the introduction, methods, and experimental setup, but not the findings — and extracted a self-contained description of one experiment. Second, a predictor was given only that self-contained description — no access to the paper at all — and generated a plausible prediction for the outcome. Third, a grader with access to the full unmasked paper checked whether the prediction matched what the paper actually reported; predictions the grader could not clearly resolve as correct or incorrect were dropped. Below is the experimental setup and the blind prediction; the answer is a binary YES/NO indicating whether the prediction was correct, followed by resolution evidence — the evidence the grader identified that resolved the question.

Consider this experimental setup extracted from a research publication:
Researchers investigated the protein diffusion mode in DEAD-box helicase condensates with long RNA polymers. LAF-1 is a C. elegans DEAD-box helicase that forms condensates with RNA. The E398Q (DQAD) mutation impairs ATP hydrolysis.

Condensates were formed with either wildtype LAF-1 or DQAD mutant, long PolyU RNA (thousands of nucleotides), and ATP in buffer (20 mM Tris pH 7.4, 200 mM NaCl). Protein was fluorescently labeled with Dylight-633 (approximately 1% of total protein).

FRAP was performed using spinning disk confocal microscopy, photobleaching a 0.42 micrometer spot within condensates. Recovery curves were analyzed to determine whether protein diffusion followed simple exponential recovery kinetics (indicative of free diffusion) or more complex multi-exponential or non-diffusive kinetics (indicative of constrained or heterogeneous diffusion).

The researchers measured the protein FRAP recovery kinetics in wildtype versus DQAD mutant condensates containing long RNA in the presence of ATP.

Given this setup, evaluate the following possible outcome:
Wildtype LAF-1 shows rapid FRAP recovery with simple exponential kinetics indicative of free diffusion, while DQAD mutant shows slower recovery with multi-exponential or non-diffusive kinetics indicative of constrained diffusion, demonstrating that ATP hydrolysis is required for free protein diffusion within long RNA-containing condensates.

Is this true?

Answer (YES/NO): YES